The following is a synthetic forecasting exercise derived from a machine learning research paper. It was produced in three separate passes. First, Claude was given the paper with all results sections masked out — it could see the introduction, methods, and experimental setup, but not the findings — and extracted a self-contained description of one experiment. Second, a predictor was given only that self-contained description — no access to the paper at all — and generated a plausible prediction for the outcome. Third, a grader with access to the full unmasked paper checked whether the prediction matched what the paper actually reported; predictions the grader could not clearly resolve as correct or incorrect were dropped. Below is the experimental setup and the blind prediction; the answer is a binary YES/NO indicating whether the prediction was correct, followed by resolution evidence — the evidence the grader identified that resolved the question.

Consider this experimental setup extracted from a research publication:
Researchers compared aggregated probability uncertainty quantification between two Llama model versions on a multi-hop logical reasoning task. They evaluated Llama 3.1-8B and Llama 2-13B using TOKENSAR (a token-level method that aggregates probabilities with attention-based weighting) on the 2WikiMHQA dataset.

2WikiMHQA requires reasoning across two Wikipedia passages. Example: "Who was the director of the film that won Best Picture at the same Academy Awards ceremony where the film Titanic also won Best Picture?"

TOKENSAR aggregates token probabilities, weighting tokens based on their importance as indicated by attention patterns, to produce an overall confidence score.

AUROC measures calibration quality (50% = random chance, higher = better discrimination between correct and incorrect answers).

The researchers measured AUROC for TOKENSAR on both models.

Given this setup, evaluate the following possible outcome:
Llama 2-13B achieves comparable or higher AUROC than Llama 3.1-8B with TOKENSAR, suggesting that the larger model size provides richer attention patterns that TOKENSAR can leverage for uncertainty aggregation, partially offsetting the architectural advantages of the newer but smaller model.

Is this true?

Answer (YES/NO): NO